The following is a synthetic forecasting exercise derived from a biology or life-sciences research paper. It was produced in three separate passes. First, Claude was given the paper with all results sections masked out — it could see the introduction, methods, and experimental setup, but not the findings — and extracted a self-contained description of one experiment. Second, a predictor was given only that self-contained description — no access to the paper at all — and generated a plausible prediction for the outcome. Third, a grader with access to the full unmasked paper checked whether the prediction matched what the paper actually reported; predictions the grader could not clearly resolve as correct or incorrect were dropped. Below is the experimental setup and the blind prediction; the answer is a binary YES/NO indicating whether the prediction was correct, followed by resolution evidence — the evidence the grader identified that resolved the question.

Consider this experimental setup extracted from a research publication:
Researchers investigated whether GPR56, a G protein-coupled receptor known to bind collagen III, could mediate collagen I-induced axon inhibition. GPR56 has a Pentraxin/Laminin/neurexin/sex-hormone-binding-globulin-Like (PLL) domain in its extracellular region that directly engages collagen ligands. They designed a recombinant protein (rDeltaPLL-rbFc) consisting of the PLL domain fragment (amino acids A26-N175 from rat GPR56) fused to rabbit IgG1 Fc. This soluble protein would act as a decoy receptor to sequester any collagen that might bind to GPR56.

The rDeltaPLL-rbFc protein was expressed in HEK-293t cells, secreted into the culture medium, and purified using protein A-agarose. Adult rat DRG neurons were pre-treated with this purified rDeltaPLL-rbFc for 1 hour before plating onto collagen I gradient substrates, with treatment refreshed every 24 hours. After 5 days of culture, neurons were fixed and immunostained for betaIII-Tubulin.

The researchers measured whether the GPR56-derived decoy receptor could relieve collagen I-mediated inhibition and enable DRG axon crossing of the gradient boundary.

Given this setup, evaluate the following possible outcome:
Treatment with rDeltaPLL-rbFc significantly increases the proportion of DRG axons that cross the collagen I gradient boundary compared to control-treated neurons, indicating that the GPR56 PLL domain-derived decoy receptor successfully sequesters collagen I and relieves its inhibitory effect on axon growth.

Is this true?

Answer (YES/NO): NO